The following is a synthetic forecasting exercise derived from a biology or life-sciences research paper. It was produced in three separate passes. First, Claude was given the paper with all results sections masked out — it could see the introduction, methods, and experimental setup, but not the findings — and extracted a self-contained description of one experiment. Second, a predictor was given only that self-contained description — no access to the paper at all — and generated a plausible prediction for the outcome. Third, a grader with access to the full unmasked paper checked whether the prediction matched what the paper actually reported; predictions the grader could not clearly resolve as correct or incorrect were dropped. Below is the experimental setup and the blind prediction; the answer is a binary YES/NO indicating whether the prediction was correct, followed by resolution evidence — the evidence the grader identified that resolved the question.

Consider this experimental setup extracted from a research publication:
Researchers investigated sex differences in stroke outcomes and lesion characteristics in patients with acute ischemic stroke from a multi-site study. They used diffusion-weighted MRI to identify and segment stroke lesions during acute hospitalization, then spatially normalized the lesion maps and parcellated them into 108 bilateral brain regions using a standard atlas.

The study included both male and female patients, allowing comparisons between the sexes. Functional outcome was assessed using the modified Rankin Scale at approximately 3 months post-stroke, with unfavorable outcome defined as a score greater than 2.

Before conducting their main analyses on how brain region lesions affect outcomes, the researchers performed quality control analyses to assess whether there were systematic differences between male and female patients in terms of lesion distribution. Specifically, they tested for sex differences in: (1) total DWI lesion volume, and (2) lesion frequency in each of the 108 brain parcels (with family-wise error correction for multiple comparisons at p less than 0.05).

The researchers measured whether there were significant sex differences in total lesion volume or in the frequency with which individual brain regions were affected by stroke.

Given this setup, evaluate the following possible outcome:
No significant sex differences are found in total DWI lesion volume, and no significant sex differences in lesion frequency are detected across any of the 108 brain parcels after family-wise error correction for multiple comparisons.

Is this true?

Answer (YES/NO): YES